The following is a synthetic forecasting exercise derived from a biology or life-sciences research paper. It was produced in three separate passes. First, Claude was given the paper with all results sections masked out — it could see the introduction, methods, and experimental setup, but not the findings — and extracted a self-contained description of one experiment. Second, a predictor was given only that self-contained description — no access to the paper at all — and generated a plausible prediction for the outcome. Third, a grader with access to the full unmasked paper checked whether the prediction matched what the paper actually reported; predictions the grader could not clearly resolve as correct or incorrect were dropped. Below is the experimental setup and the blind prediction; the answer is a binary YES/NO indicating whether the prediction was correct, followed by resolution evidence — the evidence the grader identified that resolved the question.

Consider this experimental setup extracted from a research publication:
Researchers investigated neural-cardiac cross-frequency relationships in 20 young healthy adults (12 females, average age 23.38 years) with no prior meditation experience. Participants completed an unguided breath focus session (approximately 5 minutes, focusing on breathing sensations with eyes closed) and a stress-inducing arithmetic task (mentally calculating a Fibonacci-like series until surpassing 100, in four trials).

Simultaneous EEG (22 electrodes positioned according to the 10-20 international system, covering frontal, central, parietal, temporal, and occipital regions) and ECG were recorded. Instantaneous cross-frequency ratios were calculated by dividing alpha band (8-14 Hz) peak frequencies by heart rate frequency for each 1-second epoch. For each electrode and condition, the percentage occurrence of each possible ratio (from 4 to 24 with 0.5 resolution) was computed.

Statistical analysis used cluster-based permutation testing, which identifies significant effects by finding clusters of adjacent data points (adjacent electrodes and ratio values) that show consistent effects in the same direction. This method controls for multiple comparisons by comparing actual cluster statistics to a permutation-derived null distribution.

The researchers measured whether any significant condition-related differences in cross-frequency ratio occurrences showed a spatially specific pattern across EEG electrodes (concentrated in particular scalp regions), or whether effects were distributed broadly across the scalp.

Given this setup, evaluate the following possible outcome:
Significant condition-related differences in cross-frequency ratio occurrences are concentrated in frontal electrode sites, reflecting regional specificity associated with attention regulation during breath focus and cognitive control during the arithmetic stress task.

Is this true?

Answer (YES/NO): NO